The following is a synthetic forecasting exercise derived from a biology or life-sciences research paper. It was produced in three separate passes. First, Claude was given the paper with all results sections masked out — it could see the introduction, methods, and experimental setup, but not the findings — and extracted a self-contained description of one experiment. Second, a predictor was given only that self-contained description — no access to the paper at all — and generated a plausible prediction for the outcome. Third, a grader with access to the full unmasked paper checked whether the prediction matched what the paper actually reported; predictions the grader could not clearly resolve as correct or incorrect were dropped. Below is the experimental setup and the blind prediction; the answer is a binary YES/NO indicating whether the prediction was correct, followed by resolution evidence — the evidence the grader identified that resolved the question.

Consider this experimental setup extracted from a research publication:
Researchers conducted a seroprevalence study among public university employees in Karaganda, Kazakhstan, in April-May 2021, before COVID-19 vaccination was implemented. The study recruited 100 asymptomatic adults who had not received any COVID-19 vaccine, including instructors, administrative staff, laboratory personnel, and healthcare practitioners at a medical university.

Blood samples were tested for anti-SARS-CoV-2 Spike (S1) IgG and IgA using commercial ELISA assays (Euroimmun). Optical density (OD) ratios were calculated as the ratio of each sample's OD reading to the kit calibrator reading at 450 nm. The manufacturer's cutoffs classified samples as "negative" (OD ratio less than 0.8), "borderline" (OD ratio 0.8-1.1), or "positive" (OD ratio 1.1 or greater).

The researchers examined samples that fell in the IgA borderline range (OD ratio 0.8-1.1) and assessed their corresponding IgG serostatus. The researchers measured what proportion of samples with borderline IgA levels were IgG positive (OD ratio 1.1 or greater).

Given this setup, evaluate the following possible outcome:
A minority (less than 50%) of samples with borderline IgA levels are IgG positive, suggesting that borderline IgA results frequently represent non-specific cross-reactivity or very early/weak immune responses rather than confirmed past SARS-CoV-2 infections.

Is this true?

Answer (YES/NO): YES